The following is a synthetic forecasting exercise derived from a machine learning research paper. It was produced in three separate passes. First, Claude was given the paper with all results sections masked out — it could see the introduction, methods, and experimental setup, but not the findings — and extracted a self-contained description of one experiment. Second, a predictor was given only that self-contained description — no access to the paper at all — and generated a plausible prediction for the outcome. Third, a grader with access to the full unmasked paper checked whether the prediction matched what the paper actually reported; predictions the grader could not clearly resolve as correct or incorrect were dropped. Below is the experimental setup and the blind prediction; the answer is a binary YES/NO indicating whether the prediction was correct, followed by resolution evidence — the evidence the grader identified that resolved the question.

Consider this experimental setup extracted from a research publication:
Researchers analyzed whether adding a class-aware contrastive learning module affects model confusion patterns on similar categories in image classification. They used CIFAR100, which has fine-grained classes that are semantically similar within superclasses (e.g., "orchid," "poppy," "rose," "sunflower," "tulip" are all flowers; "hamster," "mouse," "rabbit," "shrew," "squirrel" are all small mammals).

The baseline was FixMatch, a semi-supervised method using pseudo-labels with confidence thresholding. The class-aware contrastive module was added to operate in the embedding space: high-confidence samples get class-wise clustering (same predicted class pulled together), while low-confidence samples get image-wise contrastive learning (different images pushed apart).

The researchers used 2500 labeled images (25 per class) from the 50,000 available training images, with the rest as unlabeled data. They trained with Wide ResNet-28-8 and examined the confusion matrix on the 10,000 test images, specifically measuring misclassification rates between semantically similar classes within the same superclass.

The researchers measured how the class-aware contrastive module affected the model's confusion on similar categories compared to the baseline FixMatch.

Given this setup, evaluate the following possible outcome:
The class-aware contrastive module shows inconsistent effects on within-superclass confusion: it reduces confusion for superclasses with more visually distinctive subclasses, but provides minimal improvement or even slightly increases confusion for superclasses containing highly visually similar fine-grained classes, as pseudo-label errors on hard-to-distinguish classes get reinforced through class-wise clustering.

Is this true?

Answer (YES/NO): NO